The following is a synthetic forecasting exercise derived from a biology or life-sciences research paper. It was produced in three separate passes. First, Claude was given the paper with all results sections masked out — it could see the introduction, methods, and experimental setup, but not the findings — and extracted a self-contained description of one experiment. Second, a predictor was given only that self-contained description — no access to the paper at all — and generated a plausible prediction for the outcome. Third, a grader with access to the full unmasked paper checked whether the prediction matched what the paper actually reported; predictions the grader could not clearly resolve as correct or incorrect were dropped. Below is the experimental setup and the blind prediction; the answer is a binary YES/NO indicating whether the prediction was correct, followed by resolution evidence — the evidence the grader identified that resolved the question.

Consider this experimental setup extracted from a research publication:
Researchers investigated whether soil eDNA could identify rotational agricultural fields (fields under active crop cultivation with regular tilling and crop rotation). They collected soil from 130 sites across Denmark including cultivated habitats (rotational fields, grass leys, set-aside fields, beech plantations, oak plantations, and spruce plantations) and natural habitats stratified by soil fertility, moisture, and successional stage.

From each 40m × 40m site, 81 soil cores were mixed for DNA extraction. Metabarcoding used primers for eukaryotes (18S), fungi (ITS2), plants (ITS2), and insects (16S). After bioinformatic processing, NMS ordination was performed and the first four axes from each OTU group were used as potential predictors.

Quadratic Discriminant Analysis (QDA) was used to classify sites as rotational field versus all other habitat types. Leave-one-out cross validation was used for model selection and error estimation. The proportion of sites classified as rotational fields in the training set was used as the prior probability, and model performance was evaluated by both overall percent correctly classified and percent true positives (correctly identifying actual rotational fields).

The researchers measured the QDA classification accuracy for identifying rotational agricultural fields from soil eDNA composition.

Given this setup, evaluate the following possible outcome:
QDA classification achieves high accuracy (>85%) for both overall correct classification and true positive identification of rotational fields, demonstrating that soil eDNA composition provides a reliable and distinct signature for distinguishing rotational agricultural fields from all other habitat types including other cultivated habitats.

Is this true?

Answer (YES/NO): NO